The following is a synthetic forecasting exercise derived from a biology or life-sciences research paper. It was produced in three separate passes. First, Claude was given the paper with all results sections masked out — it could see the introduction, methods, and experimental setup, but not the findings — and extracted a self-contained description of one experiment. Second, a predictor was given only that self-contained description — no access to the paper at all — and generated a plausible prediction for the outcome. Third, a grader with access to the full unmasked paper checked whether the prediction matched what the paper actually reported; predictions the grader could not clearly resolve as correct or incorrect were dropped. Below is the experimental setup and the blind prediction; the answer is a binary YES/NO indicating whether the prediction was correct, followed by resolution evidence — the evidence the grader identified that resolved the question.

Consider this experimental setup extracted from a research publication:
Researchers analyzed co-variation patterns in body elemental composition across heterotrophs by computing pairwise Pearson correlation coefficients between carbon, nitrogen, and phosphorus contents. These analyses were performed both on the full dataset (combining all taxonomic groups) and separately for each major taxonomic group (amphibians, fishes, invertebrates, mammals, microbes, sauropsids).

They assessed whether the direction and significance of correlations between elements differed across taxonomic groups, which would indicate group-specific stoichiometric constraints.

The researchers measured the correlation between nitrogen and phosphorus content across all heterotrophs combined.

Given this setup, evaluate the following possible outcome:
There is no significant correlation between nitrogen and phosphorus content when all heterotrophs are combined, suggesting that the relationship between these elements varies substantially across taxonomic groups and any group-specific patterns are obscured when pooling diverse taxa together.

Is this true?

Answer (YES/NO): NO